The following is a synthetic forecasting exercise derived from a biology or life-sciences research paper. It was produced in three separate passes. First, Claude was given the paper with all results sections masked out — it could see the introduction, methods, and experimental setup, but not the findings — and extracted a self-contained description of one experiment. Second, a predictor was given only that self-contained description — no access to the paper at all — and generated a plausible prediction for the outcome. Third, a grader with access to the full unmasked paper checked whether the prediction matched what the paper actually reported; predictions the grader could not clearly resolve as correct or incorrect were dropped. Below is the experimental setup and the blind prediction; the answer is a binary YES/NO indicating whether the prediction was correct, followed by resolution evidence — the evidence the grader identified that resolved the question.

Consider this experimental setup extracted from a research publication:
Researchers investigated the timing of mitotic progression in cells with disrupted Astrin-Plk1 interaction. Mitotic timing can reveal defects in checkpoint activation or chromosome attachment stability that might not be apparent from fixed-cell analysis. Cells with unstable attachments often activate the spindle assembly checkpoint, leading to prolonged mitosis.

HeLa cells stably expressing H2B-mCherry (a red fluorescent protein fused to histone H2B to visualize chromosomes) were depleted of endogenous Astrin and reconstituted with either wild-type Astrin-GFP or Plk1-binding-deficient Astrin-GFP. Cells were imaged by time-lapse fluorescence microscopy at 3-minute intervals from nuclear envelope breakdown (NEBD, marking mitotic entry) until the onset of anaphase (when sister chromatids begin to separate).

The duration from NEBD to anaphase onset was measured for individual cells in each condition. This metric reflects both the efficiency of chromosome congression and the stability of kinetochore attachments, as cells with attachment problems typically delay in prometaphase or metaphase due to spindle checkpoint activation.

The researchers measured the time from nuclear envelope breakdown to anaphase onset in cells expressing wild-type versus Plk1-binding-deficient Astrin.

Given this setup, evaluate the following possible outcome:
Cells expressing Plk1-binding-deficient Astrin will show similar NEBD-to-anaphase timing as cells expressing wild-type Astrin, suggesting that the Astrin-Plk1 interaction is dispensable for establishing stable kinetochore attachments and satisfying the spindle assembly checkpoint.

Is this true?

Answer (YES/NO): YES